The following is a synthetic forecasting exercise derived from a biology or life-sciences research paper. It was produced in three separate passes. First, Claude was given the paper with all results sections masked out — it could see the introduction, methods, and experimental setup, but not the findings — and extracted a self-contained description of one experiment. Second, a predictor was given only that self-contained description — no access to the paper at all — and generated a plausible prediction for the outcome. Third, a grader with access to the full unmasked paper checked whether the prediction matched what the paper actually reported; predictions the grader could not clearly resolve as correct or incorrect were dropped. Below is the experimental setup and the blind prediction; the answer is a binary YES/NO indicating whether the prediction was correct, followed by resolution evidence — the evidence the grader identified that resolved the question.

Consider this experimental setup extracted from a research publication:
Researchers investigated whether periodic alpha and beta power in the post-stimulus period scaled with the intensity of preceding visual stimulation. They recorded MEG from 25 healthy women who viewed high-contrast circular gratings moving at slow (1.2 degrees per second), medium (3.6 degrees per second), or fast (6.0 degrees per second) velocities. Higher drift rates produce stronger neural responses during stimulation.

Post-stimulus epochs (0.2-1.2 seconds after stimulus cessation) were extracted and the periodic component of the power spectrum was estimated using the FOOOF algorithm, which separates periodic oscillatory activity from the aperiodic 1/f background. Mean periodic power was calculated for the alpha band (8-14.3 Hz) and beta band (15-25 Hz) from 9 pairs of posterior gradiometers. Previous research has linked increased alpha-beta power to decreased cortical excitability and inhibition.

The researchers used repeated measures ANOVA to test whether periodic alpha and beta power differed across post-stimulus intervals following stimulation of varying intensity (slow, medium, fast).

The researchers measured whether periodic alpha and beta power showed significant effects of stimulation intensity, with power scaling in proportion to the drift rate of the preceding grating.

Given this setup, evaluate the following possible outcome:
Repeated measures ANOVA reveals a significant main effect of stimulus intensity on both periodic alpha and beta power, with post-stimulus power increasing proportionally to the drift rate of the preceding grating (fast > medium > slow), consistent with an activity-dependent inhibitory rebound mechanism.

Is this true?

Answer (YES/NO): YES